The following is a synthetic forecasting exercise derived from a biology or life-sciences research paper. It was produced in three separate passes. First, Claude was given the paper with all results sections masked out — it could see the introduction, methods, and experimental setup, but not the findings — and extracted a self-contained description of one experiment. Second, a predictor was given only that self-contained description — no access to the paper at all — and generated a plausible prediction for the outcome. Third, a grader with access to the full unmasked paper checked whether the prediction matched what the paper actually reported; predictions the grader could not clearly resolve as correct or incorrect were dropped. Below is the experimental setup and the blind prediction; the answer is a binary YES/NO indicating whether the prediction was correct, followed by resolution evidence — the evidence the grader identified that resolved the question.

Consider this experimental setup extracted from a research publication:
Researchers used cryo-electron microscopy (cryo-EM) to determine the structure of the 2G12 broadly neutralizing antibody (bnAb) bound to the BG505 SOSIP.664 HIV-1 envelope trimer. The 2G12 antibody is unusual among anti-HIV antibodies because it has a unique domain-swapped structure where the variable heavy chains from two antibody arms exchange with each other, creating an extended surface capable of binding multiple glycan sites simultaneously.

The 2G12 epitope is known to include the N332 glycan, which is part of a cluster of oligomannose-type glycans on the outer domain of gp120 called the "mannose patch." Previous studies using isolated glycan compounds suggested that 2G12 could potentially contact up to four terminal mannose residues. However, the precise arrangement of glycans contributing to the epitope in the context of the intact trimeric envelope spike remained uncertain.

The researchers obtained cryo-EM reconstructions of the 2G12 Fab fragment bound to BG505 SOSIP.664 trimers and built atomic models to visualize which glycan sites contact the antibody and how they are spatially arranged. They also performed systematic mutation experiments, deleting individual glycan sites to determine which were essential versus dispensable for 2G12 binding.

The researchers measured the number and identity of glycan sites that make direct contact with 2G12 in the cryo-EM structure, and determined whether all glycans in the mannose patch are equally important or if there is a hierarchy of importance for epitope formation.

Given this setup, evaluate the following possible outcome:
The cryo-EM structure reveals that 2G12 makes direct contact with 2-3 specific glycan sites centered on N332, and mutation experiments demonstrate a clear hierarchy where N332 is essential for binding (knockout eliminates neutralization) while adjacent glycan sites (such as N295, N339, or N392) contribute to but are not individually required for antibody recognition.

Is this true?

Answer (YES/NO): NO